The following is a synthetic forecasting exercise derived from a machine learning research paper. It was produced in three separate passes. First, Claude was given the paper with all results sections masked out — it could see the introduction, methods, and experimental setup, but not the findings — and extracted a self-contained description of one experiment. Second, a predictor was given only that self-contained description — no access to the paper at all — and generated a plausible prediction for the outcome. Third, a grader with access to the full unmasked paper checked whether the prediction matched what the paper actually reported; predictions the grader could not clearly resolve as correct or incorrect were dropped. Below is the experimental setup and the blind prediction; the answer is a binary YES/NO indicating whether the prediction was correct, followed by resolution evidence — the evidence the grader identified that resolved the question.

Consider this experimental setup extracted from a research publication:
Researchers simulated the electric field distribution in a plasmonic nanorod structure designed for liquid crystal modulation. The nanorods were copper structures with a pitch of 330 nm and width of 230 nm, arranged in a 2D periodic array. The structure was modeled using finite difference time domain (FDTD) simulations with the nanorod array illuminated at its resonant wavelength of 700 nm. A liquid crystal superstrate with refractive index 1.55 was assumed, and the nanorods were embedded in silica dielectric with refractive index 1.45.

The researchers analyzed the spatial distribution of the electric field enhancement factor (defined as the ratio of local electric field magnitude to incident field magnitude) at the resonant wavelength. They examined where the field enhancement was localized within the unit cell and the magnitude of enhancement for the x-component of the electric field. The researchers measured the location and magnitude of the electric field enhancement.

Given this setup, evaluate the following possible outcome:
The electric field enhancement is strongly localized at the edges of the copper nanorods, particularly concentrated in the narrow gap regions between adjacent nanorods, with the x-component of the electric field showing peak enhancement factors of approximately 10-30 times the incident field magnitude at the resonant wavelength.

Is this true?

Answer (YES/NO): NO